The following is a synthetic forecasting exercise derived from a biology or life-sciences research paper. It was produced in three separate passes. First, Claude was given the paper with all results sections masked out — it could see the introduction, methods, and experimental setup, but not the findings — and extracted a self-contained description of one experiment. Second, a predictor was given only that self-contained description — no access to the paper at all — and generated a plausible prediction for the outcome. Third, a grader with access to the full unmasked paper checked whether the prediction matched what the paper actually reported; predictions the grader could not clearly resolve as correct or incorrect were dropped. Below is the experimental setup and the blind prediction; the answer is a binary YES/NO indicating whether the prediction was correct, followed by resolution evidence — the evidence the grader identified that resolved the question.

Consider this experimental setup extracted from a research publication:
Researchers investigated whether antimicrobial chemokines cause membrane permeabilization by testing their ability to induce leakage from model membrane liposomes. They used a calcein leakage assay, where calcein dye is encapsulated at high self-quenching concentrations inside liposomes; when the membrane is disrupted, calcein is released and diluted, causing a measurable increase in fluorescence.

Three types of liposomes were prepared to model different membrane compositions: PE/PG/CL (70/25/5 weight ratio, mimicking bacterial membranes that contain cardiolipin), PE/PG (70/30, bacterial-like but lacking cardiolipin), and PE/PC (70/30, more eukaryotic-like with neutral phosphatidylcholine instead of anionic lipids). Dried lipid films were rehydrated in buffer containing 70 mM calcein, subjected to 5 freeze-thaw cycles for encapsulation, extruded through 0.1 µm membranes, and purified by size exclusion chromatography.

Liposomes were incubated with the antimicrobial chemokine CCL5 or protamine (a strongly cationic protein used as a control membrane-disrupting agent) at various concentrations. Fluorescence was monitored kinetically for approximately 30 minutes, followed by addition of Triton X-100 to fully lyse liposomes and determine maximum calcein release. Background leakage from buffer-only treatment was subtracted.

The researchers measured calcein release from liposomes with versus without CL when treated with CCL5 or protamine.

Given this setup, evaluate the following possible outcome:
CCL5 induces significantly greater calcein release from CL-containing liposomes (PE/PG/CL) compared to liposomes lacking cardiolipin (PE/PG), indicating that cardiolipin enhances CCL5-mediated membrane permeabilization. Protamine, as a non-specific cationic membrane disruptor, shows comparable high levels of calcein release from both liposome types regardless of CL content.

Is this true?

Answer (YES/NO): NO